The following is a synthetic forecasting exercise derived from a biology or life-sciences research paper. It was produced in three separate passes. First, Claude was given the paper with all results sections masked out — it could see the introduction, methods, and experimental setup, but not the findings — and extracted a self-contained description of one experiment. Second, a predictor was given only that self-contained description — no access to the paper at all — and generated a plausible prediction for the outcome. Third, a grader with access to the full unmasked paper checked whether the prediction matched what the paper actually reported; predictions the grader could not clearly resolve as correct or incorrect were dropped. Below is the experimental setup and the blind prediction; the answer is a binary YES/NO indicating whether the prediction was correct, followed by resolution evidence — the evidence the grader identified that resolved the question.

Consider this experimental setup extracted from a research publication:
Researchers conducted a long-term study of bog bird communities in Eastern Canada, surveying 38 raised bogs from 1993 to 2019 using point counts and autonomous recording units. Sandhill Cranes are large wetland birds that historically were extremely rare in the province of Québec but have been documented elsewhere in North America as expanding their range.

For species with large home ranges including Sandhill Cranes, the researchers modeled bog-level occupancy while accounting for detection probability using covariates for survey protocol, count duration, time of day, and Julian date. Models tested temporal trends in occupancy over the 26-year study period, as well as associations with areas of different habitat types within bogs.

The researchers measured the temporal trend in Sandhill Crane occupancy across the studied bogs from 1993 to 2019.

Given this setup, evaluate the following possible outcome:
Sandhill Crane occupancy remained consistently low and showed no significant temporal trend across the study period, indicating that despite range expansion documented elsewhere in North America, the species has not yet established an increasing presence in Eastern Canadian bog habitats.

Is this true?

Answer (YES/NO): NO